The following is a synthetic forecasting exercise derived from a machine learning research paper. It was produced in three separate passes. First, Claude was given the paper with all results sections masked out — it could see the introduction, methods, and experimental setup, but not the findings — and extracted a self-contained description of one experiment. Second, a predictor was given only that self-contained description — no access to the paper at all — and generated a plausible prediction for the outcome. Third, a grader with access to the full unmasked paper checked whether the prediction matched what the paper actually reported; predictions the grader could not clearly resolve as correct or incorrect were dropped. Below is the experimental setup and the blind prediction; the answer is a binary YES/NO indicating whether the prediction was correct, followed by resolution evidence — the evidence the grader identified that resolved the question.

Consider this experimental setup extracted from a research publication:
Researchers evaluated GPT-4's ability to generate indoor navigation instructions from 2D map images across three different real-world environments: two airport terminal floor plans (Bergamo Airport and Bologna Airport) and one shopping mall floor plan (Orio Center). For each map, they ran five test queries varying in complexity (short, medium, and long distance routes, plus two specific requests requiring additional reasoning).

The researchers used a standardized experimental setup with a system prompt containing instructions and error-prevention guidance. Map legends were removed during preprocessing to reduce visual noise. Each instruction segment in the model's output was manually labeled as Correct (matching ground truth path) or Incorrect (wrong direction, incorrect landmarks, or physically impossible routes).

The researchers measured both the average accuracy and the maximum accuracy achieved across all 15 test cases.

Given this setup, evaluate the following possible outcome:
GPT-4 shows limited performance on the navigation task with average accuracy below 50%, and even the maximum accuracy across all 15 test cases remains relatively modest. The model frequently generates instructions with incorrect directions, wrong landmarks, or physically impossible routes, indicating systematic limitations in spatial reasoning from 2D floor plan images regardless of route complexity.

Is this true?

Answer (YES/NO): NO